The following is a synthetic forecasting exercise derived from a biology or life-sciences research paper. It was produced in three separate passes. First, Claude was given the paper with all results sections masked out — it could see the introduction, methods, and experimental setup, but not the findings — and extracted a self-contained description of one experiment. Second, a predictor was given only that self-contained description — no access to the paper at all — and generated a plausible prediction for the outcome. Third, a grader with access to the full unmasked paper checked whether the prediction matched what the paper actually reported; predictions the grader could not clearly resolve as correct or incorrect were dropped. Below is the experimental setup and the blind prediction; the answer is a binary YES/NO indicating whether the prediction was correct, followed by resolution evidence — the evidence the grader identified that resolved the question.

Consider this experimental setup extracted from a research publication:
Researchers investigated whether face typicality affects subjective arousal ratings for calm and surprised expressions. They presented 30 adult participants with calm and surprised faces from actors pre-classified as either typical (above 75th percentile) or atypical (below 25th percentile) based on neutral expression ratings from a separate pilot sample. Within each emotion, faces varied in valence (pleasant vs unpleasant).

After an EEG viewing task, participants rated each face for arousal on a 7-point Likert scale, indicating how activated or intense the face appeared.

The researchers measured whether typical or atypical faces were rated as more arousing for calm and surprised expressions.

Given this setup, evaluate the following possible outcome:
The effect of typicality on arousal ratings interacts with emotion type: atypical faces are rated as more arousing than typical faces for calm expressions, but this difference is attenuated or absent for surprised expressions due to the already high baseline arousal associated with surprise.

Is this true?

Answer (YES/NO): NO